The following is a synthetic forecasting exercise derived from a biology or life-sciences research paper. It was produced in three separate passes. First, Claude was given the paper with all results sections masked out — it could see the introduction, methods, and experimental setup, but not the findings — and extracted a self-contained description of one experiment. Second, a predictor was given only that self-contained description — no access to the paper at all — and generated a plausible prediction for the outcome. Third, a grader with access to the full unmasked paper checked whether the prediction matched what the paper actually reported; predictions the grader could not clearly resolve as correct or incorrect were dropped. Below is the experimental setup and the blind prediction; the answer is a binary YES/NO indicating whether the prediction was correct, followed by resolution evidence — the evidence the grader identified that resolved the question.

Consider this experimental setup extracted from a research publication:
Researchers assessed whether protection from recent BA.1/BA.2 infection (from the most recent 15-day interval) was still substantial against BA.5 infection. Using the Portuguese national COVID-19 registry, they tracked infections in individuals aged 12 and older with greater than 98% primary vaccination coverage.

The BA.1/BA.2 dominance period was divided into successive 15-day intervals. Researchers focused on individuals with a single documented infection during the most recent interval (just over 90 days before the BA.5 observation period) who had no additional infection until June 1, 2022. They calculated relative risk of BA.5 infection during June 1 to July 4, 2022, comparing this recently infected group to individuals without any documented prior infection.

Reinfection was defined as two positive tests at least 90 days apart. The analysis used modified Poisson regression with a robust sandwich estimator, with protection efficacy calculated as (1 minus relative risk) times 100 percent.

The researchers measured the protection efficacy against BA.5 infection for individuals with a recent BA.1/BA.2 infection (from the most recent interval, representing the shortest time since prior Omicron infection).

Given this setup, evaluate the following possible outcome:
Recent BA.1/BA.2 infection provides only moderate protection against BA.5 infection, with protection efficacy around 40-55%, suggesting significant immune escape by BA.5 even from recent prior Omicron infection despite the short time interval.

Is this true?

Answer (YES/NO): NO